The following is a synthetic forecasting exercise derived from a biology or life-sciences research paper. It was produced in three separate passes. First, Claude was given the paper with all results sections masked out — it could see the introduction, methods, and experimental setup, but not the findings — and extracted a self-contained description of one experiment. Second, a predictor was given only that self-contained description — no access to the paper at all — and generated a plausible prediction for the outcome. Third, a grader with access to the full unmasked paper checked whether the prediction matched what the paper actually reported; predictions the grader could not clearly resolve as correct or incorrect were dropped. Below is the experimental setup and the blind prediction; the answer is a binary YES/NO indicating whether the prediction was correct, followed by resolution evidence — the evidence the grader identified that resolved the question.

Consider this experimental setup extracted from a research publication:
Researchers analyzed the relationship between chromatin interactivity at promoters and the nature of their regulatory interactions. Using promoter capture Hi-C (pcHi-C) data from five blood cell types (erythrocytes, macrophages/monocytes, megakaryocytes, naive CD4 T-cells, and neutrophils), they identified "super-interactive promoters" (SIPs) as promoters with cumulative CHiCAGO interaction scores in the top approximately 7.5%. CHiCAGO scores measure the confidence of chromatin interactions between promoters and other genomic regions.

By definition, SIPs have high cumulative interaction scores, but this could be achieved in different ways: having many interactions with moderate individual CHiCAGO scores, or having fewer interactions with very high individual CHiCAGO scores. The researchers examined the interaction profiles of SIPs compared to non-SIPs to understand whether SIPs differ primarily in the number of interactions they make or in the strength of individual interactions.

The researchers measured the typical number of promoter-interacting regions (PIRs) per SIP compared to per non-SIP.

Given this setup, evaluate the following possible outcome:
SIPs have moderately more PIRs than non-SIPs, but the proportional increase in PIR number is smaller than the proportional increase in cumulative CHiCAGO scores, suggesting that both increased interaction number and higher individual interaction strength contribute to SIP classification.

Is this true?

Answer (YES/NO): NO